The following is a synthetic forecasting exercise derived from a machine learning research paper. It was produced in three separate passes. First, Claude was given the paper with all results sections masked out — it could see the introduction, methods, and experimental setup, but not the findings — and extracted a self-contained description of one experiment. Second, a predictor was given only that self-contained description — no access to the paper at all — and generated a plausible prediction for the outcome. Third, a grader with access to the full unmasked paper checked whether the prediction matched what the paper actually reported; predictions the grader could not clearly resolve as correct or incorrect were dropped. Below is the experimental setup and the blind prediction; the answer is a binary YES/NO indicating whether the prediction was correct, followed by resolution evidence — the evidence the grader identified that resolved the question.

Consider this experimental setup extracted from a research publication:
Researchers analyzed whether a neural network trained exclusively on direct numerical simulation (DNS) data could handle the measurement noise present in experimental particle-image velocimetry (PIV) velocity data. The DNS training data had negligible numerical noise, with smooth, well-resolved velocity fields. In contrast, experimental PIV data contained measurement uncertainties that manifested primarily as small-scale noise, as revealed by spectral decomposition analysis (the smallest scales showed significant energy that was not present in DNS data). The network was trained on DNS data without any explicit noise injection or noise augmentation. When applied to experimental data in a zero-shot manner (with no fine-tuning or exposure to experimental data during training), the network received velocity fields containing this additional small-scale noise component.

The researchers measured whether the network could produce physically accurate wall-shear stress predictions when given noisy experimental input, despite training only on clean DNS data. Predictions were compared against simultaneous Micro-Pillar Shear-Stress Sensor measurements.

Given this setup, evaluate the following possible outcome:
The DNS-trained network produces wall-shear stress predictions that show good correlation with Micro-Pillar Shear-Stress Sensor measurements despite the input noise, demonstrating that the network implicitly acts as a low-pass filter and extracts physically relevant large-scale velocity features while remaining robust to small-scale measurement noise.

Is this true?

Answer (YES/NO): NO